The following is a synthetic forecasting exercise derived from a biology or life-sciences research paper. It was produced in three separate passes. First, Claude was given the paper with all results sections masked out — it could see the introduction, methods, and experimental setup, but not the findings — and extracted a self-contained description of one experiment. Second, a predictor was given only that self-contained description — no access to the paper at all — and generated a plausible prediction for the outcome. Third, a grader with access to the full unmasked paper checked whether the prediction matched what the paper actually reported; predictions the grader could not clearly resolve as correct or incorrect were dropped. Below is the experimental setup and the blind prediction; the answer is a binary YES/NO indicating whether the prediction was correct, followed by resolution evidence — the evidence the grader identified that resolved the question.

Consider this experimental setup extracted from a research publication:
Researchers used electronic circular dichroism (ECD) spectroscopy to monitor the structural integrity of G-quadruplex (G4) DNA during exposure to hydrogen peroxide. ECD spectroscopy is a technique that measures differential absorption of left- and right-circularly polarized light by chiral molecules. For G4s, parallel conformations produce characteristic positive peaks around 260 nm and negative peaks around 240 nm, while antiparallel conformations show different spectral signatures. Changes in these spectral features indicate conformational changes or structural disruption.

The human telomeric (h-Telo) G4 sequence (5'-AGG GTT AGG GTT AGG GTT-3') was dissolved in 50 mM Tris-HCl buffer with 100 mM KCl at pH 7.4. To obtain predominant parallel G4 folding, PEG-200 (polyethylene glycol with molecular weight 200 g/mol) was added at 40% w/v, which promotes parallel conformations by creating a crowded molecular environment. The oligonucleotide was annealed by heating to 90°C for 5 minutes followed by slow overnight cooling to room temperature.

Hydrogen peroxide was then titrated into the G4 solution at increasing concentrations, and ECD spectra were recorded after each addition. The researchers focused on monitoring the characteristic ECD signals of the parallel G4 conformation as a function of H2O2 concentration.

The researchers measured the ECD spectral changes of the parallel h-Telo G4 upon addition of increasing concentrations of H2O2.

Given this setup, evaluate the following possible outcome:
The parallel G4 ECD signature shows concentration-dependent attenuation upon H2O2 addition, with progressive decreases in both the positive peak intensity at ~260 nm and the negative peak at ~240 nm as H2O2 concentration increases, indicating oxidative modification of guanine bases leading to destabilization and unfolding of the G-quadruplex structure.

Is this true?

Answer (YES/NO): NO